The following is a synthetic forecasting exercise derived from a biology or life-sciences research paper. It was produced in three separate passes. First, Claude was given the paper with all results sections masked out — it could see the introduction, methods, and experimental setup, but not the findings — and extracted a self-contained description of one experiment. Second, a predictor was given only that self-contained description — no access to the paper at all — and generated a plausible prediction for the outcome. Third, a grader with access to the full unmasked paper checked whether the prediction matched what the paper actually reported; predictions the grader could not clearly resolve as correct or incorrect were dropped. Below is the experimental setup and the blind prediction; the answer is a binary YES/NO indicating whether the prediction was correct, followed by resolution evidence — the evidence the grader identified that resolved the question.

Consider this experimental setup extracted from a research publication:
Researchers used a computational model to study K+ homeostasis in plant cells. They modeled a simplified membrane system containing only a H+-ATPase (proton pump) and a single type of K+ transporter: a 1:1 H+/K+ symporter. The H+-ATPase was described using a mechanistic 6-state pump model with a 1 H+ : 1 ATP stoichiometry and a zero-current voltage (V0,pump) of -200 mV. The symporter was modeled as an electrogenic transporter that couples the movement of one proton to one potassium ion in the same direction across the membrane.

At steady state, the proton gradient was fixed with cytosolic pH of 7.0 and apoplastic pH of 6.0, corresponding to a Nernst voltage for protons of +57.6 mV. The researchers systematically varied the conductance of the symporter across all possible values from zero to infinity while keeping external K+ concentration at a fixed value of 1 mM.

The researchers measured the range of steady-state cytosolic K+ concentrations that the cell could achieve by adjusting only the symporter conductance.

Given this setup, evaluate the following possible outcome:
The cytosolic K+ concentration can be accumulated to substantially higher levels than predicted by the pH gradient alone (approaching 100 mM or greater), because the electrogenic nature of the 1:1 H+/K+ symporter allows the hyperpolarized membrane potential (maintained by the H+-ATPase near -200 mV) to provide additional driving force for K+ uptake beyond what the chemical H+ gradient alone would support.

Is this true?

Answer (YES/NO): YES